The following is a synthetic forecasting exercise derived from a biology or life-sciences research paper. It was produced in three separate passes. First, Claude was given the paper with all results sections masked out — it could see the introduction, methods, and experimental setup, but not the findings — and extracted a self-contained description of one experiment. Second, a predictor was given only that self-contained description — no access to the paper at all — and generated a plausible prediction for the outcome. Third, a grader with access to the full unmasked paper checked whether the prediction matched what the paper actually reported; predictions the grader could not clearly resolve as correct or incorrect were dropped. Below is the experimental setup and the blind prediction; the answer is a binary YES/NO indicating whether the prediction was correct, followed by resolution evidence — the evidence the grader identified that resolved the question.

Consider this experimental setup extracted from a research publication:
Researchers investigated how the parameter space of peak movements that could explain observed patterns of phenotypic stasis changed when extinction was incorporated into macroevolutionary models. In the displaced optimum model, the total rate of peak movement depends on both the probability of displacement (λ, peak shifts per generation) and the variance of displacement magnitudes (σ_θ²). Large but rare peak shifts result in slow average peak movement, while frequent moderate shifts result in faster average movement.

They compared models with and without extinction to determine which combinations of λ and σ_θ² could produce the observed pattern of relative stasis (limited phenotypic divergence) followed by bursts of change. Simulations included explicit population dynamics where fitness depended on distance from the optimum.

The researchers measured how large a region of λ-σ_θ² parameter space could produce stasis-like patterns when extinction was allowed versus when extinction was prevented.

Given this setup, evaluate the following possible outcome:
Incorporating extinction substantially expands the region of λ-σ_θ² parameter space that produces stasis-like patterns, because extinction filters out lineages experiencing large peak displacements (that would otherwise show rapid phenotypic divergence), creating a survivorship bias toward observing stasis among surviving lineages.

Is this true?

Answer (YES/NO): YES